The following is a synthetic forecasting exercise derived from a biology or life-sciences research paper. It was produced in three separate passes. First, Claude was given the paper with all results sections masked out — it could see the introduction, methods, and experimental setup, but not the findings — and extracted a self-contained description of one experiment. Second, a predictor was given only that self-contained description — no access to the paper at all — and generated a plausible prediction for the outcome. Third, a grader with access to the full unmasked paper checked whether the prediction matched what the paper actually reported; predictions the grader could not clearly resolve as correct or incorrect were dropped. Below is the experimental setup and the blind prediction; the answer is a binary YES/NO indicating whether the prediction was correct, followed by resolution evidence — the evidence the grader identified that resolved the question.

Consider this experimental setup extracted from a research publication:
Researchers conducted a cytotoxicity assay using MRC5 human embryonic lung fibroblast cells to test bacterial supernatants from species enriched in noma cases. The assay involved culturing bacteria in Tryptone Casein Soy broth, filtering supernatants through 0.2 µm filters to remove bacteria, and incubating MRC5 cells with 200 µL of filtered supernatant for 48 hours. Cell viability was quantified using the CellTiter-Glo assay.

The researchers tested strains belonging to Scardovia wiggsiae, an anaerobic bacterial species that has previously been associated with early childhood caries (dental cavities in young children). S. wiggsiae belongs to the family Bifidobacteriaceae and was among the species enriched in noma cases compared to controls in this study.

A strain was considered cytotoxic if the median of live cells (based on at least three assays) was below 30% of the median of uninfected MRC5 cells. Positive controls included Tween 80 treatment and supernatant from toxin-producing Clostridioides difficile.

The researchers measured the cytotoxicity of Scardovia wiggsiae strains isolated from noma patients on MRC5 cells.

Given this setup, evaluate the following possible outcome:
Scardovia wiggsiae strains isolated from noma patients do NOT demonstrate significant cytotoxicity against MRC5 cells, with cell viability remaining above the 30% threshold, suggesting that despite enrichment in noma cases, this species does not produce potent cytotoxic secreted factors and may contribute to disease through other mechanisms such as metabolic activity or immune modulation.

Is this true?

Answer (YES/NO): NO